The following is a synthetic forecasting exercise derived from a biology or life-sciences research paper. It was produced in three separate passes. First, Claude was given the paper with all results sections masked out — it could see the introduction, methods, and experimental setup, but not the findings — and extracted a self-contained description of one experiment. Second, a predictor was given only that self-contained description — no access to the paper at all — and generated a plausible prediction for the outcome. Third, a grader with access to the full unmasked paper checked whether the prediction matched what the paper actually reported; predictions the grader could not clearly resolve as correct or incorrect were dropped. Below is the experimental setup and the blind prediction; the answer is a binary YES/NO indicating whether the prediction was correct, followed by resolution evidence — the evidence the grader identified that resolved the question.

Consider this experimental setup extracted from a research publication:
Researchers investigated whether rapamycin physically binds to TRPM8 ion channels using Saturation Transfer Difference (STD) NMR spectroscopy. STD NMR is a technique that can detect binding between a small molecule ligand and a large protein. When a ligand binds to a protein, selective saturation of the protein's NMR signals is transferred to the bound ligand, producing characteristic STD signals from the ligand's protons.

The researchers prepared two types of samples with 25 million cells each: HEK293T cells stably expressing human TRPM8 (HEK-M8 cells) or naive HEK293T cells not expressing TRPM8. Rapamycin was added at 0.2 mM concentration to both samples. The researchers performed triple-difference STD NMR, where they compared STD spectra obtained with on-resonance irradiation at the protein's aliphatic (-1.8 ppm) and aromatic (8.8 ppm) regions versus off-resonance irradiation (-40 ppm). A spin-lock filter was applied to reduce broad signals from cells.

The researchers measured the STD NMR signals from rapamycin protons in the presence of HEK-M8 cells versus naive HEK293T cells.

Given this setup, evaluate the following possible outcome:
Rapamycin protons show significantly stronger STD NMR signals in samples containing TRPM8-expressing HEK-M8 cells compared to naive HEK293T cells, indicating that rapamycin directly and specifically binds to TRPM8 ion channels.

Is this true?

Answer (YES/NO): YES